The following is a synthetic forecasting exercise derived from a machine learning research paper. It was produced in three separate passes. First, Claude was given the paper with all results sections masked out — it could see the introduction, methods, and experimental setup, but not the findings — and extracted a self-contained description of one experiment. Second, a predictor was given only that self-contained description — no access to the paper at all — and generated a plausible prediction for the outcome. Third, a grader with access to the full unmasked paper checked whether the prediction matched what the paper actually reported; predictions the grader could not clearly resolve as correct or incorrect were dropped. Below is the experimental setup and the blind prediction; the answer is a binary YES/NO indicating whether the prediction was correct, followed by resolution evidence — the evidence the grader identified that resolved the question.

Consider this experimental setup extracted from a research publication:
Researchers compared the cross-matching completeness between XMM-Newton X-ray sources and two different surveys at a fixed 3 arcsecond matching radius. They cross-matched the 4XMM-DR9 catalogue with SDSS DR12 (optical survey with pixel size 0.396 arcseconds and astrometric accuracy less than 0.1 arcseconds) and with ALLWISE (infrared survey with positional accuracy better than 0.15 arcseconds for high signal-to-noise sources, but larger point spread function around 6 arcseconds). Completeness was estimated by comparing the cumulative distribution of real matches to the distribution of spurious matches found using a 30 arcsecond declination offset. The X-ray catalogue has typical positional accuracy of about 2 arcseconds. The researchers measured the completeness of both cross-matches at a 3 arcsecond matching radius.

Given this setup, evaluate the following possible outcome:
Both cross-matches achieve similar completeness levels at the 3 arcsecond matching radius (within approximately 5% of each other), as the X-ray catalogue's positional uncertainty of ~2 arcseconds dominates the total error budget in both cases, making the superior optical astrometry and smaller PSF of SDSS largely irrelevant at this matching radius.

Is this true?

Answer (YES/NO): NO